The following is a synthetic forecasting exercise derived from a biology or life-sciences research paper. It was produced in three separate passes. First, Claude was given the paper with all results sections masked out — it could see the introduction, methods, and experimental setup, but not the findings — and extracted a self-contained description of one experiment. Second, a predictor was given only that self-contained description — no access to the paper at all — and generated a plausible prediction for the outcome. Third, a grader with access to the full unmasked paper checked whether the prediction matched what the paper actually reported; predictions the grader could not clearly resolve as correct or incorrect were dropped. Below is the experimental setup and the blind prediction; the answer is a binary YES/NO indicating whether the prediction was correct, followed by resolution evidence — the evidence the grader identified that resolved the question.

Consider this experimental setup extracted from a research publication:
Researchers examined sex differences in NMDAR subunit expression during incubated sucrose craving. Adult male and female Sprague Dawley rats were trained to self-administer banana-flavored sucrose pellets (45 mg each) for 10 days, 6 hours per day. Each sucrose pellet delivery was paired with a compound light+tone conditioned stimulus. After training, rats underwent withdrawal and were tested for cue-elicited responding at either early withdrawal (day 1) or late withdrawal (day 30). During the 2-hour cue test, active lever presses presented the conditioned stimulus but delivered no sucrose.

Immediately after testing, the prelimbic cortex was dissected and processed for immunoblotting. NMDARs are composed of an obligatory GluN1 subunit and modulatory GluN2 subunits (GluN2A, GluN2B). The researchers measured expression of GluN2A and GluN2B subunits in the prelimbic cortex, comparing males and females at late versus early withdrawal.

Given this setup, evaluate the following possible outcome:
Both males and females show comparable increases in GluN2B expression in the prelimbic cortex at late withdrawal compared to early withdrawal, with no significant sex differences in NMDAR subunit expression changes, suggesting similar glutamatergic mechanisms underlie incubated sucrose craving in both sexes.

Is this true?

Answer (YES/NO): NO